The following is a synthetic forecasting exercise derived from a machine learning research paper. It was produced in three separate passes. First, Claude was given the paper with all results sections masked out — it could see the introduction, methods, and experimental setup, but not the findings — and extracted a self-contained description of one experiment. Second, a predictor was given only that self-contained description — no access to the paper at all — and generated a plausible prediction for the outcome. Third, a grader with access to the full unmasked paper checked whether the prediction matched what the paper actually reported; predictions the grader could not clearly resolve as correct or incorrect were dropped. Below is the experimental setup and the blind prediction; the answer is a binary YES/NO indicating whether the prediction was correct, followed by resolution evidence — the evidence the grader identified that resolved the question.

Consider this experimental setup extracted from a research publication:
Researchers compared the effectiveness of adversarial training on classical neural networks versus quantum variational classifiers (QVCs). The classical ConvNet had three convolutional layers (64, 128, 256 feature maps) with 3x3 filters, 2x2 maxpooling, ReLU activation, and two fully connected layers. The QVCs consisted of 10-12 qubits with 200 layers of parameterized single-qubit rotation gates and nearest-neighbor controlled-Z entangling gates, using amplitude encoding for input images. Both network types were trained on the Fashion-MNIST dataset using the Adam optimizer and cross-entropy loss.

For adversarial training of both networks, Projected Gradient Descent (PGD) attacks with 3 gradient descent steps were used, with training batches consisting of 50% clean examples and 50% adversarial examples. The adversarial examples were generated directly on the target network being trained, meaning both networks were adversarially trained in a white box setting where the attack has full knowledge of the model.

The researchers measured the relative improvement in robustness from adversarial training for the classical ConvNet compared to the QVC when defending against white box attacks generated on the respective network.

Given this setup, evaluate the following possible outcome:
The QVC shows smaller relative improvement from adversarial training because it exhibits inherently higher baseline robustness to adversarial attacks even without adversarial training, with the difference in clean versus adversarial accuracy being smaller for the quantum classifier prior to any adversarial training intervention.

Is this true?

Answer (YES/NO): NO